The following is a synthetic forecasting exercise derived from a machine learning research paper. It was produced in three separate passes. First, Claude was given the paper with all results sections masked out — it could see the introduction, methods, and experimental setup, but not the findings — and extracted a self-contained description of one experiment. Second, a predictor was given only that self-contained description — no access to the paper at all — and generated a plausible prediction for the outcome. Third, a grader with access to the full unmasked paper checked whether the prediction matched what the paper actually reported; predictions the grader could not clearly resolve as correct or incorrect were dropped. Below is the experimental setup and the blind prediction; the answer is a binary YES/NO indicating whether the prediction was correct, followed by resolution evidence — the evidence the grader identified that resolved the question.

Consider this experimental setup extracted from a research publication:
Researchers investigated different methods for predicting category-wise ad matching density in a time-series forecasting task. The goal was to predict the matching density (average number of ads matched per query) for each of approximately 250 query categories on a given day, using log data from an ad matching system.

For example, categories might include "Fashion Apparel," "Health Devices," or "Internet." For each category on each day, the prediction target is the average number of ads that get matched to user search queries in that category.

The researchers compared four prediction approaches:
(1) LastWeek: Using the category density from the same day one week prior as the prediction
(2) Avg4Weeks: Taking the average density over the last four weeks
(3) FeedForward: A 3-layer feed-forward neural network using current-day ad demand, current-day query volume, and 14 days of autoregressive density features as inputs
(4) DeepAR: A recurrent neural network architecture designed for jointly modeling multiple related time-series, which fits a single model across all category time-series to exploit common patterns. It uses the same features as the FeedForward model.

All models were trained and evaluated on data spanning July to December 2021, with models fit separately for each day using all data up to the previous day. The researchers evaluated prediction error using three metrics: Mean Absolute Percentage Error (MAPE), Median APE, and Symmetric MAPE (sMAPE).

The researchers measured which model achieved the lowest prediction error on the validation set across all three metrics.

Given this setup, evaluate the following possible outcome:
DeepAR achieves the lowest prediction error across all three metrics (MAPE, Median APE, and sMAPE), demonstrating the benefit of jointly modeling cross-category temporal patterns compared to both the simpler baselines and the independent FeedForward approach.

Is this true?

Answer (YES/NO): YES